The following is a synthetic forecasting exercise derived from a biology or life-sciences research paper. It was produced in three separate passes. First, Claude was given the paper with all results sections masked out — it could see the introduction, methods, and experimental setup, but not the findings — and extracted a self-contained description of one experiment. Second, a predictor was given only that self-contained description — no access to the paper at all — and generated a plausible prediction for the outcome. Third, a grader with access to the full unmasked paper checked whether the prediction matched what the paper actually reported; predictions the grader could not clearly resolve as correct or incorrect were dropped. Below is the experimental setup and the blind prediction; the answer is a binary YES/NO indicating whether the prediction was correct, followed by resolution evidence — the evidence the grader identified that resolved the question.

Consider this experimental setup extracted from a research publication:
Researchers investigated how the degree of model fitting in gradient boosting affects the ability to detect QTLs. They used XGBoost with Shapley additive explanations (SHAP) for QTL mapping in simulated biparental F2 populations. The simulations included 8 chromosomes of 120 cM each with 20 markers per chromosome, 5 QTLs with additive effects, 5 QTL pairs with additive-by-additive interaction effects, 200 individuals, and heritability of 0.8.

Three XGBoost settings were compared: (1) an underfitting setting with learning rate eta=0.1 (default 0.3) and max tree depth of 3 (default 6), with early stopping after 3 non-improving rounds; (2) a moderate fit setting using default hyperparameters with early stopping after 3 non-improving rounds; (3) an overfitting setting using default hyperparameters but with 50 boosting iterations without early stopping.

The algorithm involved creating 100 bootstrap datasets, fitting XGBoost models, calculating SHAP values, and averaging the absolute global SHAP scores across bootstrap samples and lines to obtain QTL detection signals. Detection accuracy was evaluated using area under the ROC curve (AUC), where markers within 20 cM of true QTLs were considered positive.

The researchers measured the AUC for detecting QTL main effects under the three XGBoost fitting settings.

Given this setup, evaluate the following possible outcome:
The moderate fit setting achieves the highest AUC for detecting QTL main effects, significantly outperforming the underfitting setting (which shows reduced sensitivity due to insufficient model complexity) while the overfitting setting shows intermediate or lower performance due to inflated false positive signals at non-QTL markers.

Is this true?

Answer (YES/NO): NO